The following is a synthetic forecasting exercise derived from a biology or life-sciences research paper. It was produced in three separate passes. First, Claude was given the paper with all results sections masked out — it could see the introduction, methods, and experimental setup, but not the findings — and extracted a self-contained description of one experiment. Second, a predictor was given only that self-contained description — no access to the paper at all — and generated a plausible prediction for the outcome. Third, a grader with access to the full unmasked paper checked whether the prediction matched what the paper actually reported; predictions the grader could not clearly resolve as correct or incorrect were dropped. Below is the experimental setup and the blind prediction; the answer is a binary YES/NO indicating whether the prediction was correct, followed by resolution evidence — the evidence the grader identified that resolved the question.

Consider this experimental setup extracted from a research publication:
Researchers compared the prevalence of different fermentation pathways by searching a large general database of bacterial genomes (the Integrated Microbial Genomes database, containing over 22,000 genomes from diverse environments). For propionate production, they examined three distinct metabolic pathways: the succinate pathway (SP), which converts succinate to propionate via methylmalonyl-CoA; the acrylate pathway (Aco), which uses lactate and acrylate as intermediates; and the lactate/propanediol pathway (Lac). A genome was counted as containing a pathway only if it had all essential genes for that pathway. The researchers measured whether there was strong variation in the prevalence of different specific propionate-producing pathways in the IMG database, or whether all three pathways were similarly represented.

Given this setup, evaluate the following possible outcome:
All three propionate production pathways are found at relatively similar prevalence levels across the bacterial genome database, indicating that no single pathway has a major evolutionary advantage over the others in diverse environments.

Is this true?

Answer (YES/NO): NO